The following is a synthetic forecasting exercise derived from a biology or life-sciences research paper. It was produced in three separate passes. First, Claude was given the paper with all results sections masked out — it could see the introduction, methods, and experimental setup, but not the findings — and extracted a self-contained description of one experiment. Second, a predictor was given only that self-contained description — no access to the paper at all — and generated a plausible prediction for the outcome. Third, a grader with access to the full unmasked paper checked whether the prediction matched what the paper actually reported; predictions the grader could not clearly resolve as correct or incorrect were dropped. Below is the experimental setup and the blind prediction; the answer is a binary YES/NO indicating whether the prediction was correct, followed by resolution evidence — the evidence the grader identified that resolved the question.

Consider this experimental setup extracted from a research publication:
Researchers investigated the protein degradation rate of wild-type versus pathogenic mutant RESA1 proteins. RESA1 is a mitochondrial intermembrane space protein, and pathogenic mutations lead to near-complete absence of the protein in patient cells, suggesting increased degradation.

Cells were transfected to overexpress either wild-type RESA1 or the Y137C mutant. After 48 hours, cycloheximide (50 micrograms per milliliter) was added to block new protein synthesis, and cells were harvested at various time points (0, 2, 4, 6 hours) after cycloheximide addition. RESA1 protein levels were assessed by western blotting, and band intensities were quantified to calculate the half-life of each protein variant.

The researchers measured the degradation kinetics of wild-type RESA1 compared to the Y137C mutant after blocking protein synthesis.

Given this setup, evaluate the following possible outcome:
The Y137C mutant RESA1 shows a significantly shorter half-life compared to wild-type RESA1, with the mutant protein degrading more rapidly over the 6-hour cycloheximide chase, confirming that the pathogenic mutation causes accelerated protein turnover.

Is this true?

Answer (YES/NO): YES